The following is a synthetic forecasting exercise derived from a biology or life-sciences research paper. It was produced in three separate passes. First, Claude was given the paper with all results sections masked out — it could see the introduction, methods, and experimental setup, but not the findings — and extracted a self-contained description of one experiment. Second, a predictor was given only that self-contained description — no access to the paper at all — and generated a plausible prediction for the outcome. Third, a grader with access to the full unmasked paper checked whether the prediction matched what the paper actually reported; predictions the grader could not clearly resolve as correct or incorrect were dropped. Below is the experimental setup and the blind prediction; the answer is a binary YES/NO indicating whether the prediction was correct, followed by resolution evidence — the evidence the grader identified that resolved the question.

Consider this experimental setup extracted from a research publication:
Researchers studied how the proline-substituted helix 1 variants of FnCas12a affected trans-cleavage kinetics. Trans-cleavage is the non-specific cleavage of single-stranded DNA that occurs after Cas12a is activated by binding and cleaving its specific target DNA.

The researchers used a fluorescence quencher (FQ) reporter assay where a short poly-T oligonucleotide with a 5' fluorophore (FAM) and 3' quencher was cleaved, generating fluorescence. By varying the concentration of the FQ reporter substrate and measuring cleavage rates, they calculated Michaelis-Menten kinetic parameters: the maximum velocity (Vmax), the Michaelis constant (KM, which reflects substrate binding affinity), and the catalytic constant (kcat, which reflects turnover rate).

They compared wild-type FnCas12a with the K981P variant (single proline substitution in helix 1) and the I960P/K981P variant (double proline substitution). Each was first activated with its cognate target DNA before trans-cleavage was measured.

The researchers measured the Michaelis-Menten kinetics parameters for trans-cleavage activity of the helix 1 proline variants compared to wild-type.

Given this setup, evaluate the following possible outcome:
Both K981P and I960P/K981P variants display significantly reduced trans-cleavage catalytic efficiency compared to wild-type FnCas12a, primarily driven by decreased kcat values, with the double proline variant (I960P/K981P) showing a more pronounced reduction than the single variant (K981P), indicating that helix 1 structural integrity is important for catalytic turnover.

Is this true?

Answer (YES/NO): YES